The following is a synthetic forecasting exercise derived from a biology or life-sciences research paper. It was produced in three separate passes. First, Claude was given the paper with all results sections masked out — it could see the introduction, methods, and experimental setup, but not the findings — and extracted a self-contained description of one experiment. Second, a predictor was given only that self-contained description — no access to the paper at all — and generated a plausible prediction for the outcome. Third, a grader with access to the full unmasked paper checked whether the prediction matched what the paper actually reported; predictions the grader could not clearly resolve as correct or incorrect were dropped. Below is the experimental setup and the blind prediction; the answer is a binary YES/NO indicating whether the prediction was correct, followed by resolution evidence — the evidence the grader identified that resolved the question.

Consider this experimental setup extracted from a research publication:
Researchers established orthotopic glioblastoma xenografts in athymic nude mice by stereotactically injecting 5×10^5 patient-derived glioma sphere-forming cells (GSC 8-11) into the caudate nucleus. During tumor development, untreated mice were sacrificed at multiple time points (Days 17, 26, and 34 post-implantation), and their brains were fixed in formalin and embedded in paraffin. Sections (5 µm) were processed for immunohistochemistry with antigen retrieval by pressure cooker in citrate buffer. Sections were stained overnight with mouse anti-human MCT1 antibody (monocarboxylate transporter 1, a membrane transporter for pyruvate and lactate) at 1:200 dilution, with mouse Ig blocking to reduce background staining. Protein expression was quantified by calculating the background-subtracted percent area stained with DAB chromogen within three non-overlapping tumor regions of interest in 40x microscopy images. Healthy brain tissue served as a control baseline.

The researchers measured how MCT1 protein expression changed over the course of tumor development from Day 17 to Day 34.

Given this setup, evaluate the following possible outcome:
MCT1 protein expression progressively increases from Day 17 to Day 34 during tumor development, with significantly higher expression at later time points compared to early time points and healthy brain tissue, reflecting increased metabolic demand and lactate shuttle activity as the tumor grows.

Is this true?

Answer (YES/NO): YES